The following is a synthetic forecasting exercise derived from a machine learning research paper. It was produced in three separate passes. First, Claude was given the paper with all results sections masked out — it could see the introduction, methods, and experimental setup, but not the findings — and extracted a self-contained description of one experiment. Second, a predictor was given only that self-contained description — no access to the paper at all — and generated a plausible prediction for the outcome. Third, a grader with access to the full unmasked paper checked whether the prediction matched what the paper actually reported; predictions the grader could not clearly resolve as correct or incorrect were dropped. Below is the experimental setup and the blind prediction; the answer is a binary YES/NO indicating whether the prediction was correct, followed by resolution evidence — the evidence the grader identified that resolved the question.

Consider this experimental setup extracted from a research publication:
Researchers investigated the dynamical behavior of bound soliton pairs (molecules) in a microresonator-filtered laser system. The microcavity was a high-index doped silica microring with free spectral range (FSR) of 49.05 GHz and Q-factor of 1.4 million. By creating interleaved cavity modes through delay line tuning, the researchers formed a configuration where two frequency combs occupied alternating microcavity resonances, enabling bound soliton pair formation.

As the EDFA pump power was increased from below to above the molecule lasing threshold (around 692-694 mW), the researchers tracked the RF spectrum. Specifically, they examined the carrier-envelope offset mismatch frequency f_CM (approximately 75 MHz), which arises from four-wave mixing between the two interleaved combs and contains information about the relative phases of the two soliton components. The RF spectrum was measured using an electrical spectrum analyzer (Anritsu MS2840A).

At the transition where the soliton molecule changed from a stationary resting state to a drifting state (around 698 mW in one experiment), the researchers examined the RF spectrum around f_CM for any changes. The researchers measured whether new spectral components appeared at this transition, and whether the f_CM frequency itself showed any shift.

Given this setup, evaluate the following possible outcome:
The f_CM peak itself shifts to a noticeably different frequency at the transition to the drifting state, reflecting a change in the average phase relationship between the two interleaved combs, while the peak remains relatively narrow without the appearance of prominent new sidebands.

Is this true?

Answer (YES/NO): YES